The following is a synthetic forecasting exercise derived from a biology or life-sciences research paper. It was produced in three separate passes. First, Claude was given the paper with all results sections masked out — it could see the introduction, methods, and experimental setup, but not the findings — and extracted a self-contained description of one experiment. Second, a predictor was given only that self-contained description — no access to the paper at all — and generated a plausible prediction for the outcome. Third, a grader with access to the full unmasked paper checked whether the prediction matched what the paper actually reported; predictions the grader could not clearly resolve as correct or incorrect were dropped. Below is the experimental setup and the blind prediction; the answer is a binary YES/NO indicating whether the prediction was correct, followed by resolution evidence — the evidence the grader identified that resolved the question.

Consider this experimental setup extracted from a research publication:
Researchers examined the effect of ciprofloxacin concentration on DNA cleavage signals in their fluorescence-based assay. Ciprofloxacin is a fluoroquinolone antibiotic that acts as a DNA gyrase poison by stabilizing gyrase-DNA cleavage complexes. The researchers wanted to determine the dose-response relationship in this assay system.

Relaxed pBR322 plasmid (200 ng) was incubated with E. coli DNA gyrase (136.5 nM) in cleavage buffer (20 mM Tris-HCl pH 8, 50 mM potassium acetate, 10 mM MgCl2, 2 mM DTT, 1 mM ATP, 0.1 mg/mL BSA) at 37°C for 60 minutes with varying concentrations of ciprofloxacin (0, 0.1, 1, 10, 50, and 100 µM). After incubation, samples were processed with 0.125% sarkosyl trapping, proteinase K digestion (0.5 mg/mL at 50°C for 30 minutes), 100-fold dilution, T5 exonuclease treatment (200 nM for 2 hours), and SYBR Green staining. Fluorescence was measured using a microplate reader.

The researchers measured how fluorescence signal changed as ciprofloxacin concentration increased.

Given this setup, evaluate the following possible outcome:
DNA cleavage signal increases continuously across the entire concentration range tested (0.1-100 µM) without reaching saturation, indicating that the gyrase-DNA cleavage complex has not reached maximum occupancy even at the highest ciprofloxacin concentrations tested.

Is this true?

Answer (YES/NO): NO